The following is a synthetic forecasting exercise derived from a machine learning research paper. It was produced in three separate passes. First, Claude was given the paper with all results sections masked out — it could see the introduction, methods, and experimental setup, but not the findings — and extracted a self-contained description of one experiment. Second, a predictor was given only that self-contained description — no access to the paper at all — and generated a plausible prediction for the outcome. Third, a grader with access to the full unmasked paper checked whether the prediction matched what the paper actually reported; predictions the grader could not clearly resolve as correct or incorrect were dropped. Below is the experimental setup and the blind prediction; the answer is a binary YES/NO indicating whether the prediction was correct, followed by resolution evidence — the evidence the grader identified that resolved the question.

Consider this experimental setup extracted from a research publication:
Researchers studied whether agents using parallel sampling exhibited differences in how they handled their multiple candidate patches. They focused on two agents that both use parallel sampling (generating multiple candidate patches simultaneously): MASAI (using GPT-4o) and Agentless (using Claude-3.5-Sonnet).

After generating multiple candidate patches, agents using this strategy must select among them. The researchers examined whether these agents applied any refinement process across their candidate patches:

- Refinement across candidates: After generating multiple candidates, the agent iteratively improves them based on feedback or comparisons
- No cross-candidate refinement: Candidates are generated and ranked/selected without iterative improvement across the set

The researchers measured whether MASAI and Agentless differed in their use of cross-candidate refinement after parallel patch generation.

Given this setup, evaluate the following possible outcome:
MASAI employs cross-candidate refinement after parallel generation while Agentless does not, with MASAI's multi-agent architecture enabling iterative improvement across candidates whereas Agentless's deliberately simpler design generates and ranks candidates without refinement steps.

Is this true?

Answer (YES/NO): YES